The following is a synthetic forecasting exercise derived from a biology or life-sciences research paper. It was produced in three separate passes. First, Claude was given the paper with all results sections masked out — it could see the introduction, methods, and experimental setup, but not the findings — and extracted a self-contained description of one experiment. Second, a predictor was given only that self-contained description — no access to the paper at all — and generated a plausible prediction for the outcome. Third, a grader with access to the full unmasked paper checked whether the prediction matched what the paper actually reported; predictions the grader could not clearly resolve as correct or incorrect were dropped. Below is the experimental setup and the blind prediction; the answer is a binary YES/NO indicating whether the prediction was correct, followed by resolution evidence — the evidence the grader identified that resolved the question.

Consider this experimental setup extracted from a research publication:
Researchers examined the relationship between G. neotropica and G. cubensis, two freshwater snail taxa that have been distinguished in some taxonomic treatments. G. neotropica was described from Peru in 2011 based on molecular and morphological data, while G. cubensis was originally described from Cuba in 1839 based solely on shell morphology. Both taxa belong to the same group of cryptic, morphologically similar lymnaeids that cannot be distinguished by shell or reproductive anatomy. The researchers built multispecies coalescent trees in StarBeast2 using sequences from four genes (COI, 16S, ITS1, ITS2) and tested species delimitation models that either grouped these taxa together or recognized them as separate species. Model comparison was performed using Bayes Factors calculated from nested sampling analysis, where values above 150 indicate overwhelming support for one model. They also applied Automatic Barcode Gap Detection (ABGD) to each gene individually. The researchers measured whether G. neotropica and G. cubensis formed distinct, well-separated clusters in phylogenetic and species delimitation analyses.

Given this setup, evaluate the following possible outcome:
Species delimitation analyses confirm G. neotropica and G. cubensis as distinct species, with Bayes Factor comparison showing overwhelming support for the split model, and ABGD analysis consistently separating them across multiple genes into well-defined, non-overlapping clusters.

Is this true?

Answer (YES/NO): NO